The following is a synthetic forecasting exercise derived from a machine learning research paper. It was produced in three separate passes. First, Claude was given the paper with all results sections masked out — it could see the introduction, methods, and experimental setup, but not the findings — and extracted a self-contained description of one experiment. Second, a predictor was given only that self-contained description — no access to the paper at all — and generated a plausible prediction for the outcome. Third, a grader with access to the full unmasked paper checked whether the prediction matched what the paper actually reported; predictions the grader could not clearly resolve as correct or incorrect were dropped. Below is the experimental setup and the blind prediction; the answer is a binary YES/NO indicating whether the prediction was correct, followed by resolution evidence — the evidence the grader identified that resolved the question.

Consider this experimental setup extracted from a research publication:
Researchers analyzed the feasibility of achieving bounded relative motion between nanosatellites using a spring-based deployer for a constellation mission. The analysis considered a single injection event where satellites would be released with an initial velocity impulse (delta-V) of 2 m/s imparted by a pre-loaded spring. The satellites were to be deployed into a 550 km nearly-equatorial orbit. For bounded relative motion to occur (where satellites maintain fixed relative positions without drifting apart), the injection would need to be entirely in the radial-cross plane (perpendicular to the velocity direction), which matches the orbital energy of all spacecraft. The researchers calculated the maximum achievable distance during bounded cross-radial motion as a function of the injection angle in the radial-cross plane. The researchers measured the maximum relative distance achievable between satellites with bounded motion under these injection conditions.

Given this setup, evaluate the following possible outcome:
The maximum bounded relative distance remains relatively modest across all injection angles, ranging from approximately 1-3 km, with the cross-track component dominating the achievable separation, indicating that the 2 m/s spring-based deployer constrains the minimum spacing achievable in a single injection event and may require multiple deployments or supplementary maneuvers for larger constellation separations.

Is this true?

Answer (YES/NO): NO